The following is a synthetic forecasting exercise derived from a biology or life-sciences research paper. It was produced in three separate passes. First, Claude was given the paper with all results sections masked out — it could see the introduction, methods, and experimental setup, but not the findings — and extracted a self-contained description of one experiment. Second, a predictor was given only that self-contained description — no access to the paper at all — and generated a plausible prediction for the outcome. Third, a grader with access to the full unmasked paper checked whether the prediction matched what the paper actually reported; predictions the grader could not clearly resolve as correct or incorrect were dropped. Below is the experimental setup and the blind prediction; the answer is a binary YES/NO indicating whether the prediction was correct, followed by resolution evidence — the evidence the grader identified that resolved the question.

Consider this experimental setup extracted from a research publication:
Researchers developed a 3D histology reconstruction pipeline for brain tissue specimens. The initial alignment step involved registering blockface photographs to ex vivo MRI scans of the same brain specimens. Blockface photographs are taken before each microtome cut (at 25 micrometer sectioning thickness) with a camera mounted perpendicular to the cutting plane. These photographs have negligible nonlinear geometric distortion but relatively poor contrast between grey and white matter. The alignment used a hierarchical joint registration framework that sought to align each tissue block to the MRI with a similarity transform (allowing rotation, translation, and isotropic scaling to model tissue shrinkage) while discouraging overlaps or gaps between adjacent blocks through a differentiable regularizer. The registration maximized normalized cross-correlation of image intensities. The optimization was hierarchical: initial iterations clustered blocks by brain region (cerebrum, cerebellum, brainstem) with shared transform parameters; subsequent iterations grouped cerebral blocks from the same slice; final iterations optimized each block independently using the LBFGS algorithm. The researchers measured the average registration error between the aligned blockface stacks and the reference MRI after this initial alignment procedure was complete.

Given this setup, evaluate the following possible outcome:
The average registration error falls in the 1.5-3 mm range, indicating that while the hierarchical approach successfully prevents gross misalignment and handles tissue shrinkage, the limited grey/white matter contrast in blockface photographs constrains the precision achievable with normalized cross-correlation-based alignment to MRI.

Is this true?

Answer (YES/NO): YES